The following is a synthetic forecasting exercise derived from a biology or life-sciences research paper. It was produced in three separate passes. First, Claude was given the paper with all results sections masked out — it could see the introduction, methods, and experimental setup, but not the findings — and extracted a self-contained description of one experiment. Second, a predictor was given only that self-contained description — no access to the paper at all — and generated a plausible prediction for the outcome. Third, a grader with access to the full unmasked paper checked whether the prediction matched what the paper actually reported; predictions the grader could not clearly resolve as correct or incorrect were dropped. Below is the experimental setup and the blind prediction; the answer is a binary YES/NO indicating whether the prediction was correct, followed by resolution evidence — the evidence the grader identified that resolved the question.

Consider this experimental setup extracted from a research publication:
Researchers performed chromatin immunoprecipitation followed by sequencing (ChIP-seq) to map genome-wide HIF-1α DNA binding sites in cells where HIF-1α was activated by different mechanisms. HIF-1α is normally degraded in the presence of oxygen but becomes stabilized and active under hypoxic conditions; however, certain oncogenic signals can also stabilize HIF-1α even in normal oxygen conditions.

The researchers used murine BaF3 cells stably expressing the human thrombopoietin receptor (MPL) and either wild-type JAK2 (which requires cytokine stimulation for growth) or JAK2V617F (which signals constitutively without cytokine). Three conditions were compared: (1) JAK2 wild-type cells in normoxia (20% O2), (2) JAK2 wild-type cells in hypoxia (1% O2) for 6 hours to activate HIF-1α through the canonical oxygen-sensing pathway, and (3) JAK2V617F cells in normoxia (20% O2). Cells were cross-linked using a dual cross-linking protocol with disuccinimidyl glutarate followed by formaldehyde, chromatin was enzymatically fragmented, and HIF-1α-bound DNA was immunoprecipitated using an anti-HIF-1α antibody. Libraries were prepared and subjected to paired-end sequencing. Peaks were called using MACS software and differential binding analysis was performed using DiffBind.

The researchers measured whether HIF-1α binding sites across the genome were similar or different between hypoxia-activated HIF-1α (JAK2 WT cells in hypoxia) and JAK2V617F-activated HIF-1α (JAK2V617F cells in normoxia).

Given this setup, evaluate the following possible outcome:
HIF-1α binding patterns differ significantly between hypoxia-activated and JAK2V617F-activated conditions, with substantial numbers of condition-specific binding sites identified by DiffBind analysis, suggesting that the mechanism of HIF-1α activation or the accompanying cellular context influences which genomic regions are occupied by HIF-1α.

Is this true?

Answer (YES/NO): NO